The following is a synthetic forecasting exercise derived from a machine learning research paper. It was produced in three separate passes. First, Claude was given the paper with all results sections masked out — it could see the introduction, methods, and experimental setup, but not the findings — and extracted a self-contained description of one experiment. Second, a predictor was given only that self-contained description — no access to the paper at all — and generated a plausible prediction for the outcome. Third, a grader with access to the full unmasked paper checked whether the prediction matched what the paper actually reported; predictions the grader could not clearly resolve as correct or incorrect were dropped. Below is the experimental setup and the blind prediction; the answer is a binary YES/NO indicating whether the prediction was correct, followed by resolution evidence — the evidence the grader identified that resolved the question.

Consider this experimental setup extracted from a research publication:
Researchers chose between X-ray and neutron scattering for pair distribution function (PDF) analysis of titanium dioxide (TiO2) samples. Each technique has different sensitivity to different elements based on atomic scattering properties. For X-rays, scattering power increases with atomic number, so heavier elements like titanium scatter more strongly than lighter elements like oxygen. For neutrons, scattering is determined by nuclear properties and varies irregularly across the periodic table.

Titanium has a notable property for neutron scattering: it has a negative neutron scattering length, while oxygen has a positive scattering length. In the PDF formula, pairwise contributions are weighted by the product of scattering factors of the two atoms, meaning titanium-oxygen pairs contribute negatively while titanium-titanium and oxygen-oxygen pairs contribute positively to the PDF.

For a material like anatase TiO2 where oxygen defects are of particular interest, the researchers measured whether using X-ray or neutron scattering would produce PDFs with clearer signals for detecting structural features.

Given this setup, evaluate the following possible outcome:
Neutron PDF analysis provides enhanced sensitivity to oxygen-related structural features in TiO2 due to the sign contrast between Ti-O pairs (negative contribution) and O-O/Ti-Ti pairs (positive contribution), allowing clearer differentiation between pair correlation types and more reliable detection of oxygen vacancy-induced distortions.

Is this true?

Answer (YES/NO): NO